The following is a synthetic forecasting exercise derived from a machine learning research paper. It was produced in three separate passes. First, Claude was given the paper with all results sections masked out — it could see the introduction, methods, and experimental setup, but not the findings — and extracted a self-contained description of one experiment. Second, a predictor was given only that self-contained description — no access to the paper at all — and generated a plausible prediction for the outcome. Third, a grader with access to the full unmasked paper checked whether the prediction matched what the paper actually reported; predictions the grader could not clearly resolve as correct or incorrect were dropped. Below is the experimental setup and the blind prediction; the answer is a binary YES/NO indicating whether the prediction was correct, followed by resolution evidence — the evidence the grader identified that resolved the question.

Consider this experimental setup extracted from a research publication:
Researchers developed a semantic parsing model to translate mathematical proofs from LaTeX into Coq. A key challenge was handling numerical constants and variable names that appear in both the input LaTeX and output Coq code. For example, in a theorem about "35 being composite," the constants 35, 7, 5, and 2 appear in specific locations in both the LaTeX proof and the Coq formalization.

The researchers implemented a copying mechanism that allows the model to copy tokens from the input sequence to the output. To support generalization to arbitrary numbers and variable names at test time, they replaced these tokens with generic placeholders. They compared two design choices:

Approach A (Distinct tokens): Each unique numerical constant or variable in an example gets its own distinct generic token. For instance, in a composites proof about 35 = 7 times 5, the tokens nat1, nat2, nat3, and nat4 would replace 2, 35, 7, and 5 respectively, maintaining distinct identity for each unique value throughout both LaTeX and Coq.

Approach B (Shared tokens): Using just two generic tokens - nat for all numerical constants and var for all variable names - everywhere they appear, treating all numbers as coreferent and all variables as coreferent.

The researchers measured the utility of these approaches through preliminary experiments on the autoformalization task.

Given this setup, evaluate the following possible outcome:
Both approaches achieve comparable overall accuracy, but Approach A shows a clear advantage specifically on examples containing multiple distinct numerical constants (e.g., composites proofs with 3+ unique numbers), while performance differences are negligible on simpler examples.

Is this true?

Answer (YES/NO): NO